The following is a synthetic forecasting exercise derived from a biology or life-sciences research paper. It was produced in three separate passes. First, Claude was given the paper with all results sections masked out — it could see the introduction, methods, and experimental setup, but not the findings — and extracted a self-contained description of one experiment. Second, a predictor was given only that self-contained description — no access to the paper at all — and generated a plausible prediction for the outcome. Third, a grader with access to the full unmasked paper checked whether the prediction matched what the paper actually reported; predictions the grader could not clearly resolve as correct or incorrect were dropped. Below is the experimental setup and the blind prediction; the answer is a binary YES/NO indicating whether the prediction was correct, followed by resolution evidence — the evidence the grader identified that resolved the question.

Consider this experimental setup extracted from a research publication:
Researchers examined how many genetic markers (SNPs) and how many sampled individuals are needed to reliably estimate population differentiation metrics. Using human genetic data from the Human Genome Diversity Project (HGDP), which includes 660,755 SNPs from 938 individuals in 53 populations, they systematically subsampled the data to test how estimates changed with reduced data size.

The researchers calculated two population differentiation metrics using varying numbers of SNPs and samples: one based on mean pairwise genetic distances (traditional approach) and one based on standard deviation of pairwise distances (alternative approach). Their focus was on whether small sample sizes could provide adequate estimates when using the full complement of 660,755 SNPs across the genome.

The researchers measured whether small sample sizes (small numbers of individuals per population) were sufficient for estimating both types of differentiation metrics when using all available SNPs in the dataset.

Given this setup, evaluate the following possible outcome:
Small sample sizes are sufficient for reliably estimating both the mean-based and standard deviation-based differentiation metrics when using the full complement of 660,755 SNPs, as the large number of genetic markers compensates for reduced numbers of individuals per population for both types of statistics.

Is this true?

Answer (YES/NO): YES